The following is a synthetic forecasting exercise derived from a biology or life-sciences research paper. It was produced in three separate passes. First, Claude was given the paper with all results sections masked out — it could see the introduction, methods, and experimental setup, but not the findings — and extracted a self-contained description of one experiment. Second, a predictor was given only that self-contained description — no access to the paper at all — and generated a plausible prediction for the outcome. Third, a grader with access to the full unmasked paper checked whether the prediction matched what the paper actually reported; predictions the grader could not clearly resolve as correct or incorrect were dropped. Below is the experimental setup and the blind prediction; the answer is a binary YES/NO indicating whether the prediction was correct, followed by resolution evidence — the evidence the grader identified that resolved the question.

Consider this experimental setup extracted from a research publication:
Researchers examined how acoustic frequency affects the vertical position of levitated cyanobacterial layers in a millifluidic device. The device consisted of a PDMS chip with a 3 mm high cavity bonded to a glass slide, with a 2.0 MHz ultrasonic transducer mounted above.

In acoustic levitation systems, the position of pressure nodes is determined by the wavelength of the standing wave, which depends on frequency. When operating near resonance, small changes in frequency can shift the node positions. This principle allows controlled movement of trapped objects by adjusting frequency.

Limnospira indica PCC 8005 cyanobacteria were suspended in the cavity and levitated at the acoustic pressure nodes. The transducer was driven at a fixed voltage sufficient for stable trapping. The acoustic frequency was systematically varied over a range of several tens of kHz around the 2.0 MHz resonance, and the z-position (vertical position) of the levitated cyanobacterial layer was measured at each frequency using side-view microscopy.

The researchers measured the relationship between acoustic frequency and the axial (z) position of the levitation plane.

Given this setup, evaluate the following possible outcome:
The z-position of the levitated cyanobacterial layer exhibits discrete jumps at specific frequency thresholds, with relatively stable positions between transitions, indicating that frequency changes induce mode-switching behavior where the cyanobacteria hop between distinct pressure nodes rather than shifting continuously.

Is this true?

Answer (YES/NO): NO